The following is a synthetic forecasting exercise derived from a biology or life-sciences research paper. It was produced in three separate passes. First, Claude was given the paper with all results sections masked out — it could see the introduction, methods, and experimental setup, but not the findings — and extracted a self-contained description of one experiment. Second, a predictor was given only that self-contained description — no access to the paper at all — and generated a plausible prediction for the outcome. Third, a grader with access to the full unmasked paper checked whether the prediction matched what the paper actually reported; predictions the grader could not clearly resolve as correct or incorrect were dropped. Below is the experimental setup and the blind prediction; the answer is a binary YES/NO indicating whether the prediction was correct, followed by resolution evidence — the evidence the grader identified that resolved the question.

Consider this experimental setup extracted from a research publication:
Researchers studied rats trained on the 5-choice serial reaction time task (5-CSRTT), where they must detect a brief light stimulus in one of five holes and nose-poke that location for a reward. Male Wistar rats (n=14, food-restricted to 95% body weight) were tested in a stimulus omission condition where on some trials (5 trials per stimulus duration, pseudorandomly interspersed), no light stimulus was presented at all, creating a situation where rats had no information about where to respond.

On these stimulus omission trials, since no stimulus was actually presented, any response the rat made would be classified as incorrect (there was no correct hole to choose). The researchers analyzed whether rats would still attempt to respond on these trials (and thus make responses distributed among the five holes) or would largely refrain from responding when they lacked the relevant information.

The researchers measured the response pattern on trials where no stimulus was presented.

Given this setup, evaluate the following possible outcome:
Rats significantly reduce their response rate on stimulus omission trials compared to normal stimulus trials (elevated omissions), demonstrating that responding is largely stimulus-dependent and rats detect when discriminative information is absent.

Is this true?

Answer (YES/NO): YES